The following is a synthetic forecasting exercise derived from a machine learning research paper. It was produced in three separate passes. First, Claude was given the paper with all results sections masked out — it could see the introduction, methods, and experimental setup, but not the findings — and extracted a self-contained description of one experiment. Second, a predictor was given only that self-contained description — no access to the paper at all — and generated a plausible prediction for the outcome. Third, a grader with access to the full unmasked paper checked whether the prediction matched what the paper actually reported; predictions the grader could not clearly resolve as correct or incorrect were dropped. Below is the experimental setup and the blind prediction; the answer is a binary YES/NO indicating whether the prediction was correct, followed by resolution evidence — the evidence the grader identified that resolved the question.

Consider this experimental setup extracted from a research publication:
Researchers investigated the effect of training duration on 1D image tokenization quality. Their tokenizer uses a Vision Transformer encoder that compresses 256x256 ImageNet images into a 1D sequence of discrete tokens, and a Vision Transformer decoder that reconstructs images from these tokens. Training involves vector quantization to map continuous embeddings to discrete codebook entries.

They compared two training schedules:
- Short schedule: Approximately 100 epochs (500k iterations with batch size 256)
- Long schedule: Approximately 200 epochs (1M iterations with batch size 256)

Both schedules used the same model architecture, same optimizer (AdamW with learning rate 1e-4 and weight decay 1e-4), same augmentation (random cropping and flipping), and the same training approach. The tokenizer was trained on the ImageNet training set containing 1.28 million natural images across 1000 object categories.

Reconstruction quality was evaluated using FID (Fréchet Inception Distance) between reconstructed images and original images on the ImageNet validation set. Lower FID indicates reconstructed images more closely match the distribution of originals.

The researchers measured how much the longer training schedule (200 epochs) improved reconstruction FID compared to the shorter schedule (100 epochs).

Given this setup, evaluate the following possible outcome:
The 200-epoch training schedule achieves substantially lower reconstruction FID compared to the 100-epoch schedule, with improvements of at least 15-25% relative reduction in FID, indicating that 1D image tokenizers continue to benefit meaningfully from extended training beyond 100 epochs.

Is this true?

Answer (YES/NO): NO